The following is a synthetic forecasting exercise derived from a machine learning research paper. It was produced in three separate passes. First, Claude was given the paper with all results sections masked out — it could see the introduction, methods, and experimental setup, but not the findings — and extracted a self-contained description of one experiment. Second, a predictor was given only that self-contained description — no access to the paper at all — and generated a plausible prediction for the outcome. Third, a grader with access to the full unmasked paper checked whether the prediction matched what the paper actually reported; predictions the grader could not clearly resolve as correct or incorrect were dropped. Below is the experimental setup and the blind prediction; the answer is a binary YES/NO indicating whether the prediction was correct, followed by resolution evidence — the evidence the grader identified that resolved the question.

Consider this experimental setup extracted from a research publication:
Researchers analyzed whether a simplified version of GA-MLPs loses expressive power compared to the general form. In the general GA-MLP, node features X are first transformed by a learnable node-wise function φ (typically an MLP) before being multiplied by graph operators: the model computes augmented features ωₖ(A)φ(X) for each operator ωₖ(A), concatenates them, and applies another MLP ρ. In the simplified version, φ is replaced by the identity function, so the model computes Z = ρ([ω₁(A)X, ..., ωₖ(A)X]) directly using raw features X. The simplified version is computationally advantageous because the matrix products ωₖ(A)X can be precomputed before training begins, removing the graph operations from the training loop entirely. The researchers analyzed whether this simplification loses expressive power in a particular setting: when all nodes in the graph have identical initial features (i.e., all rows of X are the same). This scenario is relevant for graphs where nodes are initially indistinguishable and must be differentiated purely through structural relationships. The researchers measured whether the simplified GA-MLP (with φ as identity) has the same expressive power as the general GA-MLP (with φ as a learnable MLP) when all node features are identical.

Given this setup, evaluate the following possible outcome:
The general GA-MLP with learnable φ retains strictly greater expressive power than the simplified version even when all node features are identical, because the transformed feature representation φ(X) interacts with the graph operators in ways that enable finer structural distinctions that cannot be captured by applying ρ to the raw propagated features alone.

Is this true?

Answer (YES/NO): NO